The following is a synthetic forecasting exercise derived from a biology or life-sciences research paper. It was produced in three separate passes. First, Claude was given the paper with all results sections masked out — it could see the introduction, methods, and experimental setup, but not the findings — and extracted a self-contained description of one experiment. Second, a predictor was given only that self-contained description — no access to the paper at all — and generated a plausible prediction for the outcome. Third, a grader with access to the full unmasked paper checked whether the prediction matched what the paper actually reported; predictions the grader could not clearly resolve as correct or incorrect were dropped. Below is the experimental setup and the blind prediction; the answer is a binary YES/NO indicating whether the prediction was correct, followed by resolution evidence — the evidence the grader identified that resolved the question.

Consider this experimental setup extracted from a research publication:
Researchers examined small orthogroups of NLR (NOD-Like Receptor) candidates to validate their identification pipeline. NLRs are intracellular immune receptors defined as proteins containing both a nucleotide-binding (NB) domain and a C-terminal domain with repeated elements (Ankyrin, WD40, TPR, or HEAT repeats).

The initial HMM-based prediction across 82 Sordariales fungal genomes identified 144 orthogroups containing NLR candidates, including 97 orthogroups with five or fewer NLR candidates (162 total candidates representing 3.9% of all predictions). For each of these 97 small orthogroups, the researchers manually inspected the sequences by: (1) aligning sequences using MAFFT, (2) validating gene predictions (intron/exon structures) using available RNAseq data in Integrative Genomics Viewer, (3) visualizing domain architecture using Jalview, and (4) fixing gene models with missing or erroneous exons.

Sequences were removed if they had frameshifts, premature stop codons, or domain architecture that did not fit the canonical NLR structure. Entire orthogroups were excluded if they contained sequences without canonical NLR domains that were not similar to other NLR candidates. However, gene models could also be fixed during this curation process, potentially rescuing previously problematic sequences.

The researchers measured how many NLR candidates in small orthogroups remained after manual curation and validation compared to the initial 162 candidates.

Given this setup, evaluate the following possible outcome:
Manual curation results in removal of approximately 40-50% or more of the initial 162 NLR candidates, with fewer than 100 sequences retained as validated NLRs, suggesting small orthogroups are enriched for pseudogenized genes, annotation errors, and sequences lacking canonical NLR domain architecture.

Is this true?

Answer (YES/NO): NO